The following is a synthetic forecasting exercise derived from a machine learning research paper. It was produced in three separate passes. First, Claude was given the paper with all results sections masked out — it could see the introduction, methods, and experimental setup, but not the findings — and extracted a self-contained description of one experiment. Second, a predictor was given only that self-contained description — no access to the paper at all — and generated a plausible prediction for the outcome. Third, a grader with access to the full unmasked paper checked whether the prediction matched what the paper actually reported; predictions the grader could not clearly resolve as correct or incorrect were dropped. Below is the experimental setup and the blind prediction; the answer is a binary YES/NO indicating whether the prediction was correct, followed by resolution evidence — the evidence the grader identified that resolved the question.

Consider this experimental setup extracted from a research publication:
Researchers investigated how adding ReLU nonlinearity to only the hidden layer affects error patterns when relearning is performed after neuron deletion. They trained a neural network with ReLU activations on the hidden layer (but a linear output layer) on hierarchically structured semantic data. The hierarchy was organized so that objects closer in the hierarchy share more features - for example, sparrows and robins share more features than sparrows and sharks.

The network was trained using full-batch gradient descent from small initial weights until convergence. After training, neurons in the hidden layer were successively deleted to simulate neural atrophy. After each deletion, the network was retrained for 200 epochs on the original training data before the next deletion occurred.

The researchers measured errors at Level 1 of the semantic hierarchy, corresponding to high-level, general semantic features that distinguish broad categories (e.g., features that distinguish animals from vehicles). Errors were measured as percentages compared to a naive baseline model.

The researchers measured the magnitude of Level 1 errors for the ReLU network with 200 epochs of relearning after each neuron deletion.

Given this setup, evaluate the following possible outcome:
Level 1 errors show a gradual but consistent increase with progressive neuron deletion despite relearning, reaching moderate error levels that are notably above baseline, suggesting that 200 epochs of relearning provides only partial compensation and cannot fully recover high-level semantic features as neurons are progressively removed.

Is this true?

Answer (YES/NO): NO